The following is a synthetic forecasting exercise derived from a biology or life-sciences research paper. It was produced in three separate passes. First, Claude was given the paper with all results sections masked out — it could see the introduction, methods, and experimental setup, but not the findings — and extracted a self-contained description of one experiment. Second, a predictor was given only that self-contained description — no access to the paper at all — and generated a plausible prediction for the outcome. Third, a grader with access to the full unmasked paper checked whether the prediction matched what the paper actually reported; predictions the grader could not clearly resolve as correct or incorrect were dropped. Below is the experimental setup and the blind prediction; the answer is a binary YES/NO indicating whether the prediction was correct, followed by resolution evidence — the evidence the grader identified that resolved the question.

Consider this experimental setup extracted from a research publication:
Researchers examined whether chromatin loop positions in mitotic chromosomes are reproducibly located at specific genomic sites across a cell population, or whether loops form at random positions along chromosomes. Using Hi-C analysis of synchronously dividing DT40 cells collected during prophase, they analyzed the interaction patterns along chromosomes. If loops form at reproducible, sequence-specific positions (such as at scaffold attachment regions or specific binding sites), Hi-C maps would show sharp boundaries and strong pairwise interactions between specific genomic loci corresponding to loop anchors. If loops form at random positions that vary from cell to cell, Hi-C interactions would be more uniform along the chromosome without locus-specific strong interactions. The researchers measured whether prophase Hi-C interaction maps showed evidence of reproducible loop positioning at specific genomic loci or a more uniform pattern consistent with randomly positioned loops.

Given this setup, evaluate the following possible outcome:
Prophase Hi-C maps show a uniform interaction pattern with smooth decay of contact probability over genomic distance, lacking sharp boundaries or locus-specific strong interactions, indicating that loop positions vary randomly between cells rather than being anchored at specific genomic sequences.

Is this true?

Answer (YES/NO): YES